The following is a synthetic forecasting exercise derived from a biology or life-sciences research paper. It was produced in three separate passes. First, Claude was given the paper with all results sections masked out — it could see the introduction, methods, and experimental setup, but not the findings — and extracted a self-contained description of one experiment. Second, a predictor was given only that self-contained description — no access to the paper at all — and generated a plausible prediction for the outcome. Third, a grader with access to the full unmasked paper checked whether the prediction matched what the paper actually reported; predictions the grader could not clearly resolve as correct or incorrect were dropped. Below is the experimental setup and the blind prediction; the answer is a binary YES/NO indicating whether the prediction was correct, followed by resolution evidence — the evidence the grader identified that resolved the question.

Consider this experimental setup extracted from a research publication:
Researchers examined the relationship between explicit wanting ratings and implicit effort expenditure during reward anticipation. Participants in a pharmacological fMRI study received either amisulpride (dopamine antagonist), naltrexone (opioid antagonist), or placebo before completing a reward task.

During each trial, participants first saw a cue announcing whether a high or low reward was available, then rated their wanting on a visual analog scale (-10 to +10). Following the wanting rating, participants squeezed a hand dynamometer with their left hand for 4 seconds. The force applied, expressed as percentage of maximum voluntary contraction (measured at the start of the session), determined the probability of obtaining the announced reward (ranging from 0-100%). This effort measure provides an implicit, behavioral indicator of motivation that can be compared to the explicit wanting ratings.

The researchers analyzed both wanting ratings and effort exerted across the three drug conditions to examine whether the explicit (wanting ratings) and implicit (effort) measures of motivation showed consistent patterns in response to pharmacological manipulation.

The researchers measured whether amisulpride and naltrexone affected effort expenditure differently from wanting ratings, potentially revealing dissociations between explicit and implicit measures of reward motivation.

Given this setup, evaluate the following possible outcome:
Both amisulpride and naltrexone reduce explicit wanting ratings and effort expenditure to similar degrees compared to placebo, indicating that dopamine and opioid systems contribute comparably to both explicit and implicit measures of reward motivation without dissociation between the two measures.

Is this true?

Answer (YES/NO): NO